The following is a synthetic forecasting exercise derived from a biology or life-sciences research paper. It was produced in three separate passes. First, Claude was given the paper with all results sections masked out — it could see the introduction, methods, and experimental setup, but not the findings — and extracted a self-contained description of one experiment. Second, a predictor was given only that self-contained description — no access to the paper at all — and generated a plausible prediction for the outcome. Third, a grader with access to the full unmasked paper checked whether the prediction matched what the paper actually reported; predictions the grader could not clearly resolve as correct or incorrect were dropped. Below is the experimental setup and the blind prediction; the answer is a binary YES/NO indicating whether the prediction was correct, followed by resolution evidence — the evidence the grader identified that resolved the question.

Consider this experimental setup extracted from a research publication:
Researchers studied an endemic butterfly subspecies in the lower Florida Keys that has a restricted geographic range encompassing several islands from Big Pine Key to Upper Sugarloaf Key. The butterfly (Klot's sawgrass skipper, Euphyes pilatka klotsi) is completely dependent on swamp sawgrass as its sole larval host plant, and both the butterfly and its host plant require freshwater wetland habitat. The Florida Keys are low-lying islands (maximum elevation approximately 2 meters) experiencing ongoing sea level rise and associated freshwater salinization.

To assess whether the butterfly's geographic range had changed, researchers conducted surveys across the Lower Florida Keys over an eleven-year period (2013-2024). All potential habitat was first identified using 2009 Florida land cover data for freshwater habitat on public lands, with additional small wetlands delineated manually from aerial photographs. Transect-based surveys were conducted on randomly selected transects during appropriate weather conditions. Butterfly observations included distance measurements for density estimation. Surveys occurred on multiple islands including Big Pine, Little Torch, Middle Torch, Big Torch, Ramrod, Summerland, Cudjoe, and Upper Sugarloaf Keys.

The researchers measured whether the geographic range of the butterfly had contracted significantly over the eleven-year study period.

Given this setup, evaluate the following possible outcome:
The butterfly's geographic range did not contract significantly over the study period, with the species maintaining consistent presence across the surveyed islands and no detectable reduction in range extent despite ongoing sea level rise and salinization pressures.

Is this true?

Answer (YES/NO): YES